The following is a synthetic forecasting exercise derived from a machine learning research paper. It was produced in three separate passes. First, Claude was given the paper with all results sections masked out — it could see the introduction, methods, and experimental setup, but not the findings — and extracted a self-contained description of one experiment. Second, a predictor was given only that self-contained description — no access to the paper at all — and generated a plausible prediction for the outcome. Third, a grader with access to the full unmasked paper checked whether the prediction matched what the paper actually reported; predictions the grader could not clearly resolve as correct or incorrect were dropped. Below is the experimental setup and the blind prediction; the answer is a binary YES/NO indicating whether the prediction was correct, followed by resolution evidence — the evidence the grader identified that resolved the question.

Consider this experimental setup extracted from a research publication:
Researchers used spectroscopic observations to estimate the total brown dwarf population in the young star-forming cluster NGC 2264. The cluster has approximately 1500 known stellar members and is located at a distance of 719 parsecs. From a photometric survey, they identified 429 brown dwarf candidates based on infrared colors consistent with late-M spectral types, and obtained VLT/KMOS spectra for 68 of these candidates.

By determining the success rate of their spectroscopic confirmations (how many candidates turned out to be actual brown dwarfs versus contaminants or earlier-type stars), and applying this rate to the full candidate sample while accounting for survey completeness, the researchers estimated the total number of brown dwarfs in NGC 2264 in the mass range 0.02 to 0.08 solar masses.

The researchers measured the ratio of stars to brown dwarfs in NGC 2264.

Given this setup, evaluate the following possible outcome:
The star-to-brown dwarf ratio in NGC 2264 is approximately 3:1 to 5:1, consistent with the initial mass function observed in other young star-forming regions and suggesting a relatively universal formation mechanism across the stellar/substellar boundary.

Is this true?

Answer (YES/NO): YES